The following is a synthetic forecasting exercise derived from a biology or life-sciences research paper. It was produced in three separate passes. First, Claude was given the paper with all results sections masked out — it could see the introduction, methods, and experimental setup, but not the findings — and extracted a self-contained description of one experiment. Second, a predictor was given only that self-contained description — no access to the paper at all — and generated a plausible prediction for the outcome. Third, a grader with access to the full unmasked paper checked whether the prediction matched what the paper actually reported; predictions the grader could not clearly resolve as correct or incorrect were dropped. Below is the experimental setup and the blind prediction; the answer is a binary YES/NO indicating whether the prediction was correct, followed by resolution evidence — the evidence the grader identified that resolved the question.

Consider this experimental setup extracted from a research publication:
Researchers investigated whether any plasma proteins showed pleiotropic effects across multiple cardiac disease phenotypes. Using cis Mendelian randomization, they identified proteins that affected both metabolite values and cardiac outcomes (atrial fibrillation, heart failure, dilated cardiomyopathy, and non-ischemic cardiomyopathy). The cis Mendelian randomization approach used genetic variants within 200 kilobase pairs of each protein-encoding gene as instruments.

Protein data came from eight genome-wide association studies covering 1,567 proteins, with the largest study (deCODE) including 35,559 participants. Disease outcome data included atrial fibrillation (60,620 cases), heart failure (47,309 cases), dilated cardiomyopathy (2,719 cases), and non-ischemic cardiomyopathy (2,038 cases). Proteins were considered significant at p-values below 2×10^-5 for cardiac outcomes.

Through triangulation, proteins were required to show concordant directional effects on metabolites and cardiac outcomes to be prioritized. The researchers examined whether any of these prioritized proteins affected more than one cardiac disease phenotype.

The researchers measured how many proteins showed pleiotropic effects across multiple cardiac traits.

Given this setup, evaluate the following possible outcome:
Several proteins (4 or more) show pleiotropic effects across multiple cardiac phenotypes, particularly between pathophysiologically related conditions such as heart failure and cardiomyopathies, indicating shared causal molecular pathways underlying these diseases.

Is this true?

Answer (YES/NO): YES